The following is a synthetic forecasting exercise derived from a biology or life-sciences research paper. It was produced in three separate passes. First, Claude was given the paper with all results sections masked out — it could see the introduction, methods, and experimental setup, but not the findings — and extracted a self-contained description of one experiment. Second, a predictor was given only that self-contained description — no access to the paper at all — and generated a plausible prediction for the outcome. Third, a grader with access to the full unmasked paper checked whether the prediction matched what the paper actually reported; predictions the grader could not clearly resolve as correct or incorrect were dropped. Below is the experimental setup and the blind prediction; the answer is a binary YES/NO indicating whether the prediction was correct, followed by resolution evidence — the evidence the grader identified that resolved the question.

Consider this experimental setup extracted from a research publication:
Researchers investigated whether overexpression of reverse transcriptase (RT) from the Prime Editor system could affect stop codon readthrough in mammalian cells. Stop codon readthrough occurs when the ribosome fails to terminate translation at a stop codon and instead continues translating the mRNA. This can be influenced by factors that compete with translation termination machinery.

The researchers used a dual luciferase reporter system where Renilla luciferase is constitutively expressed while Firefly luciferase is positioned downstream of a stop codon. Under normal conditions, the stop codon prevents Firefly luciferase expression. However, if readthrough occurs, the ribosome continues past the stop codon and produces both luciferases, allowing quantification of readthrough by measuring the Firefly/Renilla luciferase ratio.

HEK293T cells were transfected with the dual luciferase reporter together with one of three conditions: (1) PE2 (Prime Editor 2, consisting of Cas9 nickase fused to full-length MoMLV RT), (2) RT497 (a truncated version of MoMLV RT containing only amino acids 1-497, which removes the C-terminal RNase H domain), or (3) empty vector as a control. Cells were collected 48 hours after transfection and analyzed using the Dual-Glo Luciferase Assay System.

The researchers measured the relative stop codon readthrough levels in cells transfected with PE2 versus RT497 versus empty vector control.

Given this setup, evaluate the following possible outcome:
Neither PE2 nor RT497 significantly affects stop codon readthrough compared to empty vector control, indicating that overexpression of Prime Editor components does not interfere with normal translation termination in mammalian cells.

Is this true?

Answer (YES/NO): NO